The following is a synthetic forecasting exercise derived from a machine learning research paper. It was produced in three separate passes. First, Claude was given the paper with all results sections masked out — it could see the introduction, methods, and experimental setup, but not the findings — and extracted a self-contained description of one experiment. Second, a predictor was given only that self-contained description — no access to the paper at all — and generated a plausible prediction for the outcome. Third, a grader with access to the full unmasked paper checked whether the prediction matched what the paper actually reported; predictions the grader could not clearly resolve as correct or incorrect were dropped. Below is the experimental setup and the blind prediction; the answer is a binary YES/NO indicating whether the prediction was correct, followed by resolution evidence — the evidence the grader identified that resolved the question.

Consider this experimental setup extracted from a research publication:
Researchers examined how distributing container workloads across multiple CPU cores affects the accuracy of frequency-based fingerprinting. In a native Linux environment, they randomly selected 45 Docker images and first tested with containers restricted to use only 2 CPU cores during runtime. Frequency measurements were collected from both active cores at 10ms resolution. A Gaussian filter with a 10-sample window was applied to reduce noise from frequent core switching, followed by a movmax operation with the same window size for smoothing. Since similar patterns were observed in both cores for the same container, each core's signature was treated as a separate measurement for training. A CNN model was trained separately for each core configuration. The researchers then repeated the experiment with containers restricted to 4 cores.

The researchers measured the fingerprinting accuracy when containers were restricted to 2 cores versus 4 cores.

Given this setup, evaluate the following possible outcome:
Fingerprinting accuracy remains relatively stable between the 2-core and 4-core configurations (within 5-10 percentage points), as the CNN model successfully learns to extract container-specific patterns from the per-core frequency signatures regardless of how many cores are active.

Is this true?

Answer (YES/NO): NO